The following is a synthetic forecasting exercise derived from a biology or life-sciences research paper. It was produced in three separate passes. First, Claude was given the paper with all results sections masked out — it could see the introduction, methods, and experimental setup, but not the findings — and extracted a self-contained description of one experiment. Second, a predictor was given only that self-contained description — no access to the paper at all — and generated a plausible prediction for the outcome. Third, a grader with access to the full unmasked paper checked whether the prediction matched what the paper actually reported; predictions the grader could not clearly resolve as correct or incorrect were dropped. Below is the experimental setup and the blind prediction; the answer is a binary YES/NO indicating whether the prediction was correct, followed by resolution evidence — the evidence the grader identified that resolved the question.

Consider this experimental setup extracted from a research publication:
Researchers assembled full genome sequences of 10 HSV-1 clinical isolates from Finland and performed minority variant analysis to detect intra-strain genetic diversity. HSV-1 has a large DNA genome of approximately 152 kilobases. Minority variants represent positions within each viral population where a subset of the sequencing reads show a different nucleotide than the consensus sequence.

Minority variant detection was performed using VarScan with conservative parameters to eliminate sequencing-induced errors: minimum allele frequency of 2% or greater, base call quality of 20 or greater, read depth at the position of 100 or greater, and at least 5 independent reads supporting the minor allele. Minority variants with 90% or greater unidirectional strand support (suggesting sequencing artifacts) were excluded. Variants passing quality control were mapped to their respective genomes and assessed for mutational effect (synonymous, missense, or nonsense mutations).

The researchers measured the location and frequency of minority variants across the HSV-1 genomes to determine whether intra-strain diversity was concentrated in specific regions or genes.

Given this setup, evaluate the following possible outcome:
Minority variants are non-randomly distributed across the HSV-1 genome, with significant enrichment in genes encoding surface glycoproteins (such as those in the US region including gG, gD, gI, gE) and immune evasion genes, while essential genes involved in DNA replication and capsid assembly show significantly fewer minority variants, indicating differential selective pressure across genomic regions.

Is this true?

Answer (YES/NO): NO